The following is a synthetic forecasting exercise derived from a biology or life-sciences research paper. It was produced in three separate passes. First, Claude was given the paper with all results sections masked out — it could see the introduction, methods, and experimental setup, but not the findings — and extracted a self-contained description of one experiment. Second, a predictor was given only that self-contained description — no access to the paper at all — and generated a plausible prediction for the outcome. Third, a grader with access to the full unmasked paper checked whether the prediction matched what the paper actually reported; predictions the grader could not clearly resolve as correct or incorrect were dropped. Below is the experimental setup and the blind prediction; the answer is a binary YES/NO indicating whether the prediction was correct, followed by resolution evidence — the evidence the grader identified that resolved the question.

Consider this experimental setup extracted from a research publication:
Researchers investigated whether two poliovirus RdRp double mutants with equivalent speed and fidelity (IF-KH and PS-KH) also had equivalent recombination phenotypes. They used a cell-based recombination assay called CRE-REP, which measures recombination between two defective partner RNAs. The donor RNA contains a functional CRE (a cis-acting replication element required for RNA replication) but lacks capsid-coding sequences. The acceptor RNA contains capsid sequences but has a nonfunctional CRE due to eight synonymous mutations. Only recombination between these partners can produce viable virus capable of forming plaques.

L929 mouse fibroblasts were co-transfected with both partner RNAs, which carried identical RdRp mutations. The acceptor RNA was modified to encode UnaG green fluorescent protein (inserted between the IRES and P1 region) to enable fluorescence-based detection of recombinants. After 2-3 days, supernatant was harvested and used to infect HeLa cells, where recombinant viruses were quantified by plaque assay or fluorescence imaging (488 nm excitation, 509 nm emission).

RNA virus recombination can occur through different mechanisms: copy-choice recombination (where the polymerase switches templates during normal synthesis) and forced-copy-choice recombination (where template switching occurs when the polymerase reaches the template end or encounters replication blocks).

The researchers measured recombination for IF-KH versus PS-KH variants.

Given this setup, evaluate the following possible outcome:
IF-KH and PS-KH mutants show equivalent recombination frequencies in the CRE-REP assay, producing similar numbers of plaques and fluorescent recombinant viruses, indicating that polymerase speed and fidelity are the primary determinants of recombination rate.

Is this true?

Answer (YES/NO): NO